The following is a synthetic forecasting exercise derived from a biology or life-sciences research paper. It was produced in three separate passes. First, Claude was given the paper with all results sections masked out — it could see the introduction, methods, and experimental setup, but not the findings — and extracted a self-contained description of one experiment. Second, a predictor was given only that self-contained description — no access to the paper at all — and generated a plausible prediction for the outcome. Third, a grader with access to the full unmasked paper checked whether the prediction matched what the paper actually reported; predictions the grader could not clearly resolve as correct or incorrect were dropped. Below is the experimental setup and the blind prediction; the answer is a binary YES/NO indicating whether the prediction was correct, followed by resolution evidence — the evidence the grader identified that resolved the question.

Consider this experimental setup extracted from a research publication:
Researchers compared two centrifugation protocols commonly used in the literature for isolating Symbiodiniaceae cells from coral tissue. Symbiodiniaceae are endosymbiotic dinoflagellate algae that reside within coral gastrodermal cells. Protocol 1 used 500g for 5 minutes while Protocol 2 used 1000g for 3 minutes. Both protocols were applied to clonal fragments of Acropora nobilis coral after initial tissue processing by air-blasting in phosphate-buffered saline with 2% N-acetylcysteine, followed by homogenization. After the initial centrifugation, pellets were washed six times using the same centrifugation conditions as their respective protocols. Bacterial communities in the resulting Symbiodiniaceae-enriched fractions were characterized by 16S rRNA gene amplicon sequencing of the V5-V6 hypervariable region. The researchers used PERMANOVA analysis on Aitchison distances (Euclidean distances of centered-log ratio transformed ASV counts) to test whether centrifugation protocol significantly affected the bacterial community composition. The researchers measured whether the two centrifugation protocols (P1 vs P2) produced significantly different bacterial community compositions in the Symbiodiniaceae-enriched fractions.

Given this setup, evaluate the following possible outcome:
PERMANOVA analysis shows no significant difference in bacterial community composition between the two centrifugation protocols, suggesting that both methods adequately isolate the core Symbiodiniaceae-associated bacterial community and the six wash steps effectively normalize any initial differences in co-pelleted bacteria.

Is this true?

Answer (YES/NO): YES